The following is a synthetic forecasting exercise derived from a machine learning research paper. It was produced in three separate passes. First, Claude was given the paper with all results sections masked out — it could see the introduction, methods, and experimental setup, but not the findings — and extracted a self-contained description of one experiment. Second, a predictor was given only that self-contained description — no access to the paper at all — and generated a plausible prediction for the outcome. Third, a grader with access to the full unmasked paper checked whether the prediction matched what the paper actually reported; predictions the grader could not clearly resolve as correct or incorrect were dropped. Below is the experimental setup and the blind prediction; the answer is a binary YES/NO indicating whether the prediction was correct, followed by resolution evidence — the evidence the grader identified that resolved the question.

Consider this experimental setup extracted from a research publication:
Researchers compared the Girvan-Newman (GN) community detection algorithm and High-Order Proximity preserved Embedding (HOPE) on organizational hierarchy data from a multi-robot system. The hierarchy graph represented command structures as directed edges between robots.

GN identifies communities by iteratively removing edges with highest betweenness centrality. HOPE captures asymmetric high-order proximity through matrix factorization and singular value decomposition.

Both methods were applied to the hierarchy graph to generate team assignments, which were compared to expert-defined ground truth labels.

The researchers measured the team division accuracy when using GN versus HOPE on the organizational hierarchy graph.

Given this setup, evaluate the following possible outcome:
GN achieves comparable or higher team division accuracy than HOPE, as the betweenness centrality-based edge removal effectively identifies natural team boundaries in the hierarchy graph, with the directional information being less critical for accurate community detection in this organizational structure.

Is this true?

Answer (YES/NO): YES